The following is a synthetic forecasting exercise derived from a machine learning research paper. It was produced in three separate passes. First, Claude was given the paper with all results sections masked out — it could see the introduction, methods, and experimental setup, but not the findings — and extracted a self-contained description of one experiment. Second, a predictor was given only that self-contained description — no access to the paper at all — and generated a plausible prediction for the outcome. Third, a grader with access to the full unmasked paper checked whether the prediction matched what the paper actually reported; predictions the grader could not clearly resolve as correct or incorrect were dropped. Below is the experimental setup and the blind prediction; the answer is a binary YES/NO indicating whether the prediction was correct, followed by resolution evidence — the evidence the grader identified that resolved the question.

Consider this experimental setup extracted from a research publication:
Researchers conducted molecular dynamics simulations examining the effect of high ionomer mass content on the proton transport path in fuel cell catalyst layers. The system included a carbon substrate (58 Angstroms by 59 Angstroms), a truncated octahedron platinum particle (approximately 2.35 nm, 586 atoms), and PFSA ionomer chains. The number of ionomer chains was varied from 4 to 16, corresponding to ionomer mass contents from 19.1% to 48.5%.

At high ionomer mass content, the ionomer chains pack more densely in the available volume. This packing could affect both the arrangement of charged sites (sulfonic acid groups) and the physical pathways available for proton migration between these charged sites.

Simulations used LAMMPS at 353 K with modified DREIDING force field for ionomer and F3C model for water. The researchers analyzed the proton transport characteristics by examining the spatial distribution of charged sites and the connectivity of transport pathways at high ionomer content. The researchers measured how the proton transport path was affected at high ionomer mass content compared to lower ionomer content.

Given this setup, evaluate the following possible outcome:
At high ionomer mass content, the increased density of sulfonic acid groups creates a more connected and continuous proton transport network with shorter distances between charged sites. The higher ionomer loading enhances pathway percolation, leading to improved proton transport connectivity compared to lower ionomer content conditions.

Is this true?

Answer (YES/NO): NO